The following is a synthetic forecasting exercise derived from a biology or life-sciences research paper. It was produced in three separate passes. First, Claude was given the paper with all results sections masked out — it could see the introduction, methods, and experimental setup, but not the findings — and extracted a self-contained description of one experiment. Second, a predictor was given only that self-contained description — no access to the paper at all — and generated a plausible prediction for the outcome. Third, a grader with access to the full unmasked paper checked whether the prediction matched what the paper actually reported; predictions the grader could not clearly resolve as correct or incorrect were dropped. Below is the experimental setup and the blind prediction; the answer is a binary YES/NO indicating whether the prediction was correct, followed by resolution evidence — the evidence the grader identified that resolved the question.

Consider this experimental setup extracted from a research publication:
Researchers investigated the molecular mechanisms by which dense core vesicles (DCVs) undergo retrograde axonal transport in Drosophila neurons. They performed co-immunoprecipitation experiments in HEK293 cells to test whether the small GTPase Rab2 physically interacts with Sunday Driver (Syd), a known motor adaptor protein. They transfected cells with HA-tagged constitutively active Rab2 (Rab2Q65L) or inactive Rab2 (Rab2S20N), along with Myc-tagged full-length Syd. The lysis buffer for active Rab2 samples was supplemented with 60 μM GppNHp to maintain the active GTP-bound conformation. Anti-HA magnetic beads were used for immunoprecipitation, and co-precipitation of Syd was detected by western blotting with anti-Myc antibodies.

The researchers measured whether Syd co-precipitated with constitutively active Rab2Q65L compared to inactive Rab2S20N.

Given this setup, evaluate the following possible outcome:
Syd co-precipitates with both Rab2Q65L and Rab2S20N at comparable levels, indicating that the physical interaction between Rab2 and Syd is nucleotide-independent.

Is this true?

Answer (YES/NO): NO